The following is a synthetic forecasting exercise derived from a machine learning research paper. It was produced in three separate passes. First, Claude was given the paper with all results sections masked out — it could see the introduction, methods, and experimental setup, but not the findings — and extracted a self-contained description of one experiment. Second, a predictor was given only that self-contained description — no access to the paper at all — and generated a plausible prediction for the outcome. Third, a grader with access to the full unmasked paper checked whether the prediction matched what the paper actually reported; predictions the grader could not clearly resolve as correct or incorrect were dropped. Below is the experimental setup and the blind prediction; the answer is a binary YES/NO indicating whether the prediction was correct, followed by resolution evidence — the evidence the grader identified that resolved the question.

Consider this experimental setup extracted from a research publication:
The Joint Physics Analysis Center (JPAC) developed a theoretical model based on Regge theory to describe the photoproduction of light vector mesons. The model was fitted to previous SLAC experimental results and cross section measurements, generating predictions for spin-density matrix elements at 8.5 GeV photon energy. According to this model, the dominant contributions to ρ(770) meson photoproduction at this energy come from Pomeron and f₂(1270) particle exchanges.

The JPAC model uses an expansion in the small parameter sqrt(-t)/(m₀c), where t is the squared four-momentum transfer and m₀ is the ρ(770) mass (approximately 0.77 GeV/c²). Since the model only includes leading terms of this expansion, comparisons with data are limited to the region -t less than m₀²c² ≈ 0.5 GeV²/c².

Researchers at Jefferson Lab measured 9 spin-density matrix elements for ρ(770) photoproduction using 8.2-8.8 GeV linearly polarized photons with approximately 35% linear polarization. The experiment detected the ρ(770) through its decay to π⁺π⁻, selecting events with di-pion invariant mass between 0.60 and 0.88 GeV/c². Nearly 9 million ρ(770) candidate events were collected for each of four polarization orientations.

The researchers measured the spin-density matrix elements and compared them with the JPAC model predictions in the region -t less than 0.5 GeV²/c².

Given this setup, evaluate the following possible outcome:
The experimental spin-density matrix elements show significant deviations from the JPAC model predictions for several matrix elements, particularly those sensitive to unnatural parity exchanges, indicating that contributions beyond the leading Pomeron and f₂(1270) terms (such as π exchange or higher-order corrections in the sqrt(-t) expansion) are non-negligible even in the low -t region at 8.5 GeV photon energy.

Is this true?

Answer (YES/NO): NO